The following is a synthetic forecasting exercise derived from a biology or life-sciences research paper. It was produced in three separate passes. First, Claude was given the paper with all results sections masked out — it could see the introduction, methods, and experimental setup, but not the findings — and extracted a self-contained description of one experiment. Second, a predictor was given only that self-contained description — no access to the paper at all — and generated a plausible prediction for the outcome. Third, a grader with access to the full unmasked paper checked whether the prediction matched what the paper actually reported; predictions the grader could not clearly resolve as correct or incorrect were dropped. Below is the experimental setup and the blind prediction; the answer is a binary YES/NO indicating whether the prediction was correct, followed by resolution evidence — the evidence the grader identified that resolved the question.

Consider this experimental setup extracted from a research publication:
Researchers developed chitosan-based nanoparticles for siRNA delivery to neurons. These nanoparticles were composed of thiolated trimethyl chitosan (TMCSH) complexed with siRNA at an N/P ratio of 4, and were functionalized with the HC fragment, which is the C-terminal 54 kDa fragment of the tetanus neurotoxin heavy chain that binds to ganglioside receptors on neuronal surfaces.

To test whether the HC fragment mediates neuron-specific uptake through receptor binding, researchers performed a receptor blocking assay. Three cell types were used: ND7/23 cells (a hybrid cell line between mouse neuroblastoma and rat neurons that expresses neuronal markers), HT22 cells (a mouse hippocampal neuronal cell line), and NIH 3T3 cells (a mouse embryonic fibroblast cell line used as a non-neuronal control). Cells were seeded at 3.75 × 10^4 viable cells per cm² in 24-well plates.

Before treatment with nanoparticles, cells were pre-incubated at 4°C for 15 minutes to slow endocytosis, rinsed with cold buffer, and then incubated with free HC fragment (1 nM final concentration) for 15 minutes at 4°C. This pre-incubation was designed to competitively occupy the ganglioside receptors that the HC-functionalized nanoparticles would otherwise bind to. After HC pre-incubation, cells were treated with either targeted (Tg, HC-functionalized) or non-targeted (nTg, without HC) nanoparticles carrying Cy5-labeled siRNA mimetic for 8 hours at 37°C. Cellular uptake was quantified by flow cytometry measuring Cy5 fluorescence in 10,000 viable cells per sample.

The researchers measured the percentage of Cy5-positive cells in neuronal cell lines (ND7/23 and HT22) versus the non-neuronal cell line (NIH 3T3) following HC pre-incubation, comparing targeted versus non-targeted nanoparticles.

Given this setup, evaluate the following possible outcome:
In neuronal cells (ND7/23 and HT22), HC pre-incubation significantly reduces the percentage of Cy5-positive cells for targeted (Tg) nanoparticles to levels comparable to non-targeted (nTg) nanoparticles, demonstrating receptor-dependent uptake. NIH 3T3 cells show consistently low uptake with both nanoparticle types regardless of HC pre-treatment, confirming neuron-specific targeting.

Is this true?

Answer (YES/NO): NO